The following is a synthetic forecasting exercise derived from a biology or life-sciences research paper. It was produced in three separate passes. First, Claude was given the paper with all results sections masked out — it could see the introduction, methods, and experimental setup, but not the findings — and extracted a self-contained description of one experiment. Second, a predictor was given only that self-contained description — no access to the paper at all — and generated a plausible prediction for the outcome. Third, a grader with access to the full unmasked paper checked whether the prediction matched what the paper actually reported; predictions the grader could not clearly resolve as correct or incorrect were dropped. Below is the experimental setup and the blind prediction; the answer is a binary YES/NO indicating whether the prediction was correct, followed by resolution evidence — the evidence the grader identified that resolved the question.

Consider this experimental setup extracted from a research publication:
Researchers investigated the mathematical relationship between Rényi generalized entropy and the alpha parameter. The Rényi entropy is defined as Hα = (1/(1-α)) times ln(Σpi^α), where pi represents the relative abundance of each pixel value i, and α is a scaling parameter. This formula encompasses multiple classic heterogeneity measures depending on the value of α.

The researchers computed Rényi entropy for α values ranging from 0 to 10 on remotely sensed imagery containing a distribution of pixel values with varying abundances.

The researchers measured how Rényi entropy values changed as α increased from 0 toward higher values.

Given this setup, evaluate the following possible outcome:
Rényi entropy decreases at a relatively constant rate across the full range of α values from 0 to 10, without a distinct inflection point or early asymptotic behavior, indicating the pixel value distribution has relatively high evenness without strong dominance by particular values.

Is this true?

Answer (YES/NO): NO